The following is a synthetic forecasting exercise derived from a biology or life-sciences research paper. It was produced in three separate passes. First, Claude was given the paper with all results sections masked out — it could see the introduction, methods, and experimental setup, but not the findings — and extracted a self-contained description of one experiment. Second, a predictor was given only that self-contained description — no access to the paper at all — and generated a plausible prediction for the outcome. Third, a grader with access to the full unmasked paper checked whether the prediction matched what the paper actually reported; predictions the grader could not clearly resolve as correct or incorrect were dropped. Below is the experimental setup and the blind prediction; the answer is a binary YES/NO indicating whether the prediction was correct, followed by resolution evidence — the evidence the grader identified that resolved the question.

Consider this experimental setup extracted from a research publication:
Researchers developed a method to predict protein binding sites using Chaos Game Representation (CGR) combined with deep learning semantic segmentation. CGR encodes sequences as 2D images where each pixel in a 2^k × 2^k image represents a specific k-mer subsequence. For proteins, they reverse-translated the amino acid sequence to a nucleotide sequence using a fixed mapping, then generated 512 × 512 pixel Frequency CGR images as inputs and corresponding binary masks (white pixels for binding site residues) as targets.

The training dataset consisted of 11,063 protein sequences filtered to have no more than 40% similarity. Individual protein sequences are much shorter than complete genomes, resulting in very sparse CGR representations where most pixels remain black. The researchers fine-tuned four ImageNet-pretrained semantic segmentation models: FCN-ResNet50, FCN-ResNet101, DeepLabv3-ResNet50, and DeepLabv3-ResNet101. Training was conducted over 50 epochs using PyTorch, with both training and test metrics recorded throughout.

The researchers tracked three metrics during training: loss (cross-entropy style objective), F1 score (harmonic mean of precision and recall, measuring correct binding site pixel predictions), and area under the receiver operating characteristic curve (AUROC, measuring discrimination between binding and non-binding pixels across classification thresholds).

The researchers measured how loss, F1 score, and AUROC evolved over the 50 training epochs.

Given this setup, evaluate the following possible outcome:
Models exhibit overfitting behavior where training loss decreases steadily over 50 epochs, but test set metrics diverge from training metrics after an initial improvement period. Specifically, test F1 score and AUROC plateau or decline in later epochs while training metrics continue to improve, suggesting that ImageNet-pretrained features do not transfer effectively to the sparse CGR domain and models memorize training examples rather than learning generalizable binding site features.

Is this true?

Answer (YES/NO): NO